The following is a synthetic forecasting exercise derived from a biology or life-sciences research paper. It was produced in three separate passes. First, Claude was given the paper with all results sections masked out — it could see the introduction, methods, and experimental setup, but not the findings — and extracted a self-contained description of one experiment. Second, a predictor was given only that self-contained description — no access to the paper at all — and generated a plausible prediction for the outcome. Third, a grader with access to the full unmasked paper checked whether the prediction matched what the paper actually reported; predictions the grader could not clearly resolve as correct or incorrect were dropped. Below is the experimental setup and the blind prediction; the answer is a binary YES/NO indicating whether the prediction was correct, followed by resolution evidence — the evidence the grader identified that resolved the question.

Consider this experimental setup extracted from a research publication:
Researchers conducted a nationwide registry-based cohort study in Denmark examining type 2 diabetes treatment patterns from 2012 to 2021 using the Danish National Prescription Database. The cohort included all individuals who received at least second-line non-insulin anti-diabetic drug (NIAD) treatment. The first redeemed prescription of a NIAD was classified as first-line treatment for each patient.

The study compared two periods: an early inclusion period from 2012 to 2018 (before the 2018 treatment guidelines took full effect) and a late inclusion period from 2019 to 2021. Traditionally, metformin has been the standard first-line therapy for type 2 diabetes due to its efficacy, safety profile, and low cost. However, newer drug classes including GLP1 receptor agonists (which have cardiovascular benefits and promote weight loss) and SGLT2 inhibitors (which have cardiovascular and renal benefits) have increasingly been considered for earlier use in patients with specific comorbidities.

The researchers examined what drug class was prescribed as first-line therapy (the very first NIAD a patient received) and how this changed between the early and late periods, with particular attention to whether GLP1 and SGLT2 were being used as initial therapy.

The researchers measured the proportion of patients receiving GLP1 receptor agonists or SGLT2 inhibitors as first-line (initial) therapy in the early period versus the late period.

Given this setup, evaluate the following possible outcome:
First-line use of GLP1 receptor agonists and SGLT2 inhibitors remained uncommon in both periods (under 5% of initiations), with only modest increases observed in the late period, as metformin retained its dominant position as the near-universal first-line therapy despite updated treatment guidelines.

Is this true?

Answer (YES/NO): NO